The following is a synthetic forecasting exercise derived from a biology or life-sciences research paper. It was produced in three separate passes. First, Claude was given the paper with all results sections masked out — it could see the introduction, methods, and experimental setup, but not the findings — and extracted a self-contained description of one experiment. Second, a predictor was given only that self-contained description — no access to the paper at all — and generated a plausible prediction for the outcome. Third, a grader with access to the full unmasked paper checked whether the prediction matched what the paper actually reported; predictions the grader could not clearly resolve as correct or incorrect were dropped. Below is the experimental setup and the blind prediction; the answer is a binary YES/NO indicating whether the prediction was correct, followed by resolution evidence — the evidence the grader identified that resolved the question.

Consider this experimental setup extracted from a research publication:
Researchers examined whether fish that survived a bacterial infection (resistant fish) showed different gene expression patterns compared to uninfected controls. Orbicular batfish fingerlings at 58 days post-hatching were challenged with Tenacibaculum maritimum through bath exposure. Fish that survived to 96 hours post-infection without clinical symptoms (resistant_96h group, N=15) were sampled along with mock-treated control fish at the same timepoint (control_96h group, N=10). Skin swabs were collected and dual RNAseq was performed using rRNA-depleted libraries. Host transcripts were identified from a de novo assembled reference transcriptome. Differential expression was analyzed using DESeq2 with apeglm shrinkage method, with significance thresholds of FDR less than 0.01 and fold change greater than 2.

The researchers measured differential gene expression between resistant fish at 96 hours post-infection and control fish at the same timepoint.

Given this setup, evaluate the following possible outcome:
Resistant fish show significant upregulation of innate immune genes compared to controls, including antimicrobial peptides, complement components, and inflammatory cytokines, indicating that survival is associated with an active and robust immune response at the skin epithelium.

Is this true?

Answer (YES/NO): NO